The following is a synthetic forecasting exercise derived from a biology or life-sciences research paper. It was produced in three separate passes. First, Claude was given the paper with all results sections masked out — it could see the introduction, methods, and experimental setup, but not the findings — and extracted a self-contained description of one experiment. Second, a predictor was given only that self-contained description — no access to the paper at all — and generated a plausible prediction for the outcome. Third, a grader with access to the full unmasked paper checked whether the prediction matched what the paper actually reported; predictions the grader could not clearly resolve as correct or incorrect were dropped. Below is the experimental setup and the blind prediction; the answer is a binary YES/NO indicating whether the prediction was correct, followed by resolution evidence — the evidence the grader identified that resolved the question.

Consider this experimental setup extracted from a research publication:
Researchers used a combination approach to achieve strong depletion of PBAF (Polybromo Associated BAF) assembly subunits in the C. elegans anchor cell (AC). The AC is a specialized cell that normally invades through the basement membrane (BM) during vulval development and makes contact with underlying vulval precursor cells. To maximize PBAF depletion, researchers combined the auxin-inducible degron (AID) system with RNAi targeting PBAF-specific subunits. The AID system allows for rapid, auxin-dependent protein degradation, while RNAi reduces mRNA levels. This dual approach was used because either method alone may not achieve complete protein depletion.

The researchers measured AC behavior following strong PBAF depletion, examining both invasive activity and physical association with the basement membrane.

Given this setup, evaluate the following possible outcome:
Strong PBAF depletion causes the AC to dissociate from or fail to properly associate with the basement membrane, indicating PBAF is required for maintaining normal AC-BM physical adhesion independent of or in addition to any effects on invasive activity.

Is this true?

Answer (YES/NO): YES